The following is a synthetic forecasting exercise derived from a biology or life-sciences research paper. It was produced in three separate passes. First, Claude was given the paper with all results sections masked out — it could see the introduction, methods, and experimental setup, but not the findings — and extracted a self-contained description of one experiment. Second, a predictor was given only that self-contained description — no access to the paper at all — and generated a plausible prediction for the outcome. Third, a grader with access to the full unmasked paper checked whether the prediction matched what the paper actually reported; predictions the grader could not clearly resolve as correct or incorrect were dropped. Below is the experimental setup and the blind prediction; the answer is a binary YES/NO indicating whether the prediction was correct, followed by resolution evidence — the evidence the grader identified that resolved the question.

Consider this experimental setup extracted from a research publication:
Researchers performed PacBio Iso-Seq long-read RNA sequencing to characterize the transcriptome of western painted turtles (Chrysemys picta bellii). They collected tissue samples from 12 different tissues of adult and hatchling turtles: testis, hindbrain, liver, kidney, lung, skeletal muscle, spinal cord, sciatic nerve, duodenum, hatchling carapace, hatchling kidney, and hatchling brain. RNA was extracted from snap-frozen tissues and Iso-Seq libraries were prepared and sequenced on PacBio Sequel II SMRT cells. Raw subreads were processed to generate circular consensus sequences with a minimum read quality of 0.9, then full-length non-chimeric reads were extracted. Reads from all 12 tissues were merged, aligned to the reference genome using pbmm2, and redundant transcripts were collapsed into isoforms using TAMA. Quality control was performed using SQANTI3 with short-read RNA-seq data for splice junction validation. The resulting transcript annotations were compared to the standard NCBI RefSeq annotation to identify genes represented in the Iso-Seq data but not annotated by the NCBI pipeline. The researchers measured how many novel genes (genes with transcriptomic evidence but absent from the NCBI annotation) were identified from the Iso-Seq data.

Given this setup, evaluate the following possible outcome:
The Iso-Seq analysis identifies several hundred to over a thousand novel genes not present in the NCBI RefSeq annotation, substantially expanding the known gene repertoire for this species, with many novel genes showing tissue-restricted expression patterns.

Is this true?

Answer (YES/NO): YES